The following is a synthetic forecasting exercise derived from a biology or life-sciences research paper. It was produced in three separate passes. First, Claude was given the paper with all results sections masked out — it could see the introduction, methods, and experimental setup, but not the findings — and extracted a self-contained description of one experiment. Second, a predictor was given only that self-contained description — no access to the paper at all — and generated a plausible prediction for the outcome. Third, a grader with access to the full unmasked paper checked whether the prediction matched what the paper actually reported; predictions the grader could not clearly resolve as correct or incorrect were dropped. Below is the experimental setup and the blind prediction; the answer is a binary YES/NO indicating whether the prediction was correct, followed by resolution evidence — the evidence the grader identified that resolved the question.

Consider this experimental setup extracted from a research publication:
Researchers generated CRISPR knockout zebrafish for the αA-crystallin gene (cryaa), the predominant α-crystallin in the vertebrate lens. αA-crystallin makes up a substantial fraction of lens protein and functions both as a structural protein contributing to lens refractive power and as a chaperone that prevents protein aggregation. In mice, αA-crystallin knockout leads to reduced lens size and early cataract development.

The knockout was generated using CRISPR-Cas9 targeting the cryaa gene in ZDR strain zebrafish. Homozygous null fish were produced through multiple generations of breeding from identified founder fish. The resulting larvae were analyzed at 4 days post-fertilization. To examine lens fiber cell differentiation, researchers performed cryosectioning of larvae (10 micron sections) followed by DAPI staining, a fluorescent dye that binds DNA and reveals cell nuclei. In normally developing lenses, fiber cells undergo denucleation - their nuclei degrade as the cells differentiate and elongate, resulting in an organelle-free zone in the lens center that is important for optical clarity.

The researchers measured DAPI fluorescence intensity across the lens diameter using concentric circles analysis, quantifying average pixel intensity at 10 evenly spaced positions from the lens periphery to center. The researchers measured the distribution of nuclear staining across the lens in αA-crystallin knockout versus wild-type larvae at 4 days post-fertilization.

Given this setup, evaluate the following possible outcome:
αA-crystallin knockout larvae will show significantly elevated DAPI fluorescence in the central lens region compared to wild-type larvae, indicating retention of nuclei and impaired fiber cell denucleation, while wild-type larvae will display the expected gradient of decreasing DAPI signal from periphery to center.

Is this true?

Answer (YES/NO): NO